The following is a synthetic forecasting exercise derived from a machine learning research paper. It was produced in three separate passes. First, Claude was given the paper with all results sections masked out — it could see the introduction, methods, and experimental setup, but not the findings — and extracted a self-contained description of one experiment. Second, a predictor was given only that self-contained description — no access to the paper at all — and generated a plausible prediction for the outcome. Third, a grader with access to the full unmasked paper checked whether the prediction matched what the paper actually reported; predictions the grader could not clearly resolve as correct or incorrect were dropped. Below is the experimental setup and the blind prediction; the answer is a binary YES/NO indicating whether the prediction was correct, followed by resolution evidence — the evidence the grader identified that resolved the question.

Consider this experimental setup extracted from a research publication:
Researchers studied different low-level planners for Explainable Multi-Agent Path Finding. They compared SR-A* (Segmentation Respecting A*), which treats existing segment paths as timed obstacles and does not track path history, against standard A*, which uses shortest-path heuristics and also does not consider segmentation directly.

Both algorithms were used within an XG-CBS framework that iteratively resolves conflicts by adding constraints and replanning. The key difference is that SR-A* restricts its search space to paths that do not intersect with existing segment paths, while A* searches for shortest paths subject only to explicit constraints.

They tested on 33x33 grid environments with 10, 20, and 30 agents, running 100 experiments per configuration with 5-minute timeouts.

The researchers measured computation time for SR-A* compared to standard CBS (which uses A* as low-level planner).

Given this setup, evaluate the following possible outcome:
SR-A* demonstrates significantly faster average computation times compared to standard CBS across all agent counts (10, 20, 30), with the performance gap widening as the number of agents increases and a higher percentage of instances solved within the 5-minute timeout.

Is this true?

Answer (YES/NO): NO